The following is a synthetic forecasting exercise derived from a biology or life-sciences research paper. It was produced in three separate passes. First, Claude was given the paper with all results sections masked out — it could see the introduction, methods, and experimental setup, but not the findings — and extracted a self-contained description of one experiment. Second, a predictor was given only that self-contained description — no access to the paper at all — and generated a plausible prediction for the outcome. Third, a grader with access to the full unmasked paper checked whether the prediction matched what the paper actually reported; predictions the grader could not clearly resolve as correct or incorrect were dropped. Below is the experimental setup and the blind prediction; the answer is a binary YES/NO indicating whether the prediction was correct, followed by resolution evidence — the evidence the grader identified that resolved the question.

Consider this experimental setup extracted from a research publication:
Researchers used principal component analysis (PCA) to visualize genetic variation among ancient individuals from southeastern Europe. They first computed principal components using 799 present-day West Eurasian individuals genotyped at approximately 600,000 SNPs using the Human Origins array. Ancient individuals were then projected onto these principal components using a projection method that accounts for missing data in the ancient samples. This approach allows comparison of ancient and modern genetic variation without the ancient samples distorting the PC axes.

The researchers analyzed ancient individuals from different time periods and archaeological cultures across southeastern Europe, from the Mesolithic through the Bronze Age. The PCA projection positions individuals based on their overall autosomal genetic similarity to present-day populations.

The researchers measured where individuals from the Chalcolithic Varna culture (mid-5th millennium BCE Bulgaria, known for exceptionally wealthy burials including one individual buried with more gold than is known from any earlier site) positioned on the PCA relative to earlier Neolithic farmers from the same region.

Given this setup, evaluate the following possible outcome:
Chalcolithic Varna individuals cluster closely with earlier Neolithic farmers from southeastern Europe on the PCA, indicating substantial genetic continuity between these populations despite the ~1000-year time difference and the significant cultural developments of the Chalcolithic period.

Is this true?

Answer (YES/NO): NO